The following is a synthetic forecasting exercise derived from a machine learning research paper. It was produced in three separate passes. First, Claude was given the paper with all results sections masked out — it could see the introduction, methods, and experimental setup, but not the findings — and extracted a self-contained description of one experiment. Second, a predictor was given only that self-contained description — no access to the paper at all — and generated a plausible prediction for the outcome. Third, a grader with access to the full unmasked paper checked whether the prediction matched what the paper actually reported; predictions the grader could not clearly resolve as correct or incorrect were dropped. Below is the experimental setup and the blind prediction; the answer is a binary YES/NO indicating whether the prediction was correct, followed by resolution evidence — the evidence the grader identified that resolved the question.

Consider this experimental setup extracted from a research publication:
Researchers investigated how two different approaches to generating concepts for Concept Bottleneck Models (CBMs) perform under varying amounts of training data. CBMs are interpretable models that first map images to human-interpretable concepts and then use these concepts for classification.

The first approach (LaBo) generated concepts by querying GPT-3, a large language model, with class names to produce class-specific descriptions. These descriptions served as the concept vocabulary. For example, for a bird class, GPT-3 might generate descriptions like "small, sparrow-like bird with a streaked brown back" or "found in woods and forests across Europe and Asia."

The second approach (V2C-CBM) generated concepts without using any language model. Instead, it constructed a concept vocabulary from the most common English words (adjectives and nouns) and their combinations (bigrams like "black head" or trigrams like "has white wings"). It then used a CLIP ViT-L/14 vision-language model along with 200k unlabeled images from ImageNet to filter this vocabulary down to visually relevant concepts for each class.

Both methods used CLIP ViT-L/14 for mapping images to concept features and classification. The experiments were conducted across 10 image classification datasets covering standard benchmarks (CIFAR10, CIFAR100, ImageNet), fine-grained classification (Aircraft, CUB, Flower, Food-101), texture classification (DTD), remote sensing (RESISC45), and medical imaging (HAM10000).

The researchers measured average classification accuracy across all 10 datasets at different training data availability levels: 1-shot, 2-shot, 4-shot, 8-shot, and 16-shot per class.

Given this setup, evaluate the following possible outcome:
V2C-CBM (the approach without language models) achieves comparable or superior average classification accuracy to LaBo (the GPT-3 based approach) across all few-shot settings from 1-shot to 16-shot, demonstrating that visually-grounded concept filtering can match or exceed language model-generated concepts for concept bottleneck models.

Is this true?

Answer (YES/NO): NO